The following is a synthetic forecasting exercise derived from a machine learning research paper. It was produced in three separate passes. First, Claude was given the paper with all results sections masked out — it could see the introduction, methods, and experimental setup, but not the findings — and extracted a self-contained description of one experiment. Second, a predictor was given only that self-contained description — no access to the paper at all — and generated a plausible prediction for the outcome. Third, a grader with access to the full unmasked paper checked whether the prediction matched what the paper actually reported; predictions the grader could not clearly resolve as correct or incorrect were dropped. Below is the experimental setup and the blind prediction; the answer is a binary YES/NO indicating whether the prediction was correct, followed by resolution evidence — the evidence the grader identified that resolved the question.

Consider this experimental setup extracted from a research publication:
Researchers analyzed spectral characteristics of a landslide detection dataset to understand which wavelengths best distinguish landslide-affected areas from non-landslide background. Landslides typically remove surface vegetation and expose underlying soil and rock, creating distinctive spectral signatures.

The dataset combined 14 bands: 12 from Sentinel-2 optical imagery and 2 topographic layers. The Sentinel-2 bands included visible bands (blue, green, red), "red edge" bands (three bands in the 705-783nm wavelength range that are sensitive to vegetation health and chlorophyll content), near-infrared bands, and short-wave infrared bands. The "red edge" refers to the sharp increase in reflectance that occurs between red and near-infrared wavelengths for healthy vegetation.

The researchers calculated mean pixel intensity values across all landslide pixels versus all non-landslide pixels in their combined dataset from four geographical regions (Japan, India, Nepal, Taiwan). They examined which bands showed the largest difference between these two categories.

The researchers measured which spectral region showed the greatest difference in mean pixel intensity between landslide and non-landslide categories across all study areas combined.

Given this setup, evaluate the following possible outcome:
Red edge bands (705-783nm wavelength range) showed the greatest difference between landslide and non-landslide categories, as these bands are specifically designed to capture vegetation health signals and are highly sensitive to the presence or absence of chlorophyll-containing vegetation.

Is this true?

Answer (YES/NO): NO